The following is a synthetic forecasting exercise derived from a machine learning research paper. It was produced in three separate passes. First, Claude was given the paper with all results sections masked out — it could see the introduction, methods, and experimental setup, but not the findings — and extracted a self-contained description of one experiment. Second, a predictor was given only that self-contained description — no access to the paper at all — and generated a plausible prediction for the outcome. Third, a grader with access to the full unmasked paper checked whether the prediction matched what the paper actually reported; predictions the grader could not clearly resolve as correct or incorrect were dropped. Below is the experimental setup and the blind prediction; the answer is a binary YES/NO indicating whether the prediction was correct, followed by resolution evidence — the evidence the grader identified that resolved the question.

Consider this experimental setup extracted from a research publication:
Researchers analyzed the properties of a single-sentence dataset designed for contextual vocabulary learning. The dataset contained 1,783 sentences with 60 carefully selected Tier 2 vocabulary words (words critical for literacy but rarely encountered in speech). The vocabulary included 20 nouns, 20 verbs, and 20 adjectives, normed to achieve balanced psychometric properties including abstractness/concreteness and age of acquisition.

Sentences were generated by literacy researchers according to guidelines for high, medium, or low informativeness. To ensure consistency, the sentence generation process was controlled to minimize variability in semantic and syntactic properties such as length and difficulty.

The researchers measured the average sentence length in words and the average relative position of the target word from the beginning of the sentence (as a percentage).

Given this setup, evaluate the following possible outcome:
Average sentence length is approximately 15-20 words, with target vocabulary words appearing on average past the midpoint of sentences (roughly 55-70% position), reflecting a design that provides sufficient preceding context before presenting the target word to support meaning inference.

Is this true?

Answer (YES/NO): NO